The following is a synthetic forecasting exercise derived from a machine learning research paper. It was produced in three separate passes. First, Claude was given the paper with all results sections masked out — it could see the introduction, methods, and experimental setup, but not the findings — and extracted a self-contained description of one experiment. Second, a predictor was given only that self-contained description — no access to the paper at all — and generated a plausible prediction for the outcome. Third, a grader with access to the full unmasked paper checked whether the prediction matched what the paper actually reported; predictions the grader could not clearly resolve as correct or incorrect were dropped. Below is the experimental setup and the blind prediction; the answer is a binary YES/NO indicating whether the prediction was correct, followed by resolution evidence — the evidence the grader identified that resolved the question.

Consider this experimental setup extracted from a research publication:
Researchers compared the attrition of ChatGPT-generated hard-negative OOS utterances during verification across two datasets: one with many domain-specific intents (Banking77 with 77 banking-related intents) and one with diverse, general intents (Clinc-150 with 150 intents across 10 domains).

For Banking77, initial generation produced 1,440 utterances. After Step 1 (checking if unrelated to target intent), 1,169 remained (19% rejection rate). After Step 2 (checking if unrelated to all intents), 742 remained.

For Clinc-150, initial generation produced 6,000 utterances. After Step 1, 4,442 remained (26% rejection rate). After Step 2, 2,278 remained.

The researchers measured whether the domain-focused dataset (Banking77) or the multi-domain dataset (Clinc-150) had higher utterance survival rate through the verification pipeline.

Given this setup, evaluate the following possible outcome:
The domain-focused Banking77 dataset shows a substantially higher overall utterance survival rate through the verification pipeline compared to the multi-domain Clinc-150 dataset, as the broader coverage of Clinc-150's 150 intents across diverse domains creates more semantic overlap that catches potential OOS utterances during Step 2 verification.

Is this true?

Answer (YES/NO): YES